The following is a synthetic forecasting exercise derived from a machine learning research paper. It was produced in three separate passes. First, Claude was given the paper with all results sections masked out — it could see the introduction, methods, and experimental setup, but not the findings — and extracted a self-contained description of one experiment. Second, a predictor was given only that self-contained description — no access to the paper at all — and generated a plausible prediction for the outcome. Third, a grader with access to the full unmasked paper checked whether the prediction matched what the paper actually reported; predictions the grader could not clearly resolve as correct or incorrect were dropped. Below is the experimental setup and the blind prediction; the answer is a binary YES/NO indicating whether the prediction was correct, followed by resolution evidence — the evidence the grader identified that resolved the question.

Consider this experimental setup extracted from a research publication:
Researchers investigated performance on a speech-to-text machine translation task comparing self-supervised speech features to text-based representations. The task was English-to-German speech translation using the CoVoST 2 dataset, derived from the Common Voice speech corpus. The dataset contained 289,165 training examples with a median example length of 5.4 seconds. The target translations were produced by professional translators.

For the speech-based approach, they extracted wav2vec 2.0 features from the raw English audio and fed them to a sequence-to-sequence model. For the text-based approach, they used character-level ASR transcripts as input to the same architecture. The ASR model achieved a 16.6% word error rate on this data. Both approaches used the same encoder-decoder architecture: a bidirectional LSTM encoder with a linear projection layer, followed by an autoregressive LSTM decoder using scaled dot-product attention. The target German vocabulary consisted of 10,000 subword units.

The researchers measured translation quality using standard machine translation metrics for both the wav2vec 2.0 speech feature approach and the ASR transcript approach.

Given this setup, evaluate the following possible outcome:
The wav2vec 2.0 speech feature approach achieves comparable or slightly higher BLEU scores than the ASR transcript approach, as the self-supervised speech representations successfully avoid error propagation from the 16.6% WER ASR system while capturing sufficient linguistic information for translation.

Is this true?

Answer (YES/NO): NO